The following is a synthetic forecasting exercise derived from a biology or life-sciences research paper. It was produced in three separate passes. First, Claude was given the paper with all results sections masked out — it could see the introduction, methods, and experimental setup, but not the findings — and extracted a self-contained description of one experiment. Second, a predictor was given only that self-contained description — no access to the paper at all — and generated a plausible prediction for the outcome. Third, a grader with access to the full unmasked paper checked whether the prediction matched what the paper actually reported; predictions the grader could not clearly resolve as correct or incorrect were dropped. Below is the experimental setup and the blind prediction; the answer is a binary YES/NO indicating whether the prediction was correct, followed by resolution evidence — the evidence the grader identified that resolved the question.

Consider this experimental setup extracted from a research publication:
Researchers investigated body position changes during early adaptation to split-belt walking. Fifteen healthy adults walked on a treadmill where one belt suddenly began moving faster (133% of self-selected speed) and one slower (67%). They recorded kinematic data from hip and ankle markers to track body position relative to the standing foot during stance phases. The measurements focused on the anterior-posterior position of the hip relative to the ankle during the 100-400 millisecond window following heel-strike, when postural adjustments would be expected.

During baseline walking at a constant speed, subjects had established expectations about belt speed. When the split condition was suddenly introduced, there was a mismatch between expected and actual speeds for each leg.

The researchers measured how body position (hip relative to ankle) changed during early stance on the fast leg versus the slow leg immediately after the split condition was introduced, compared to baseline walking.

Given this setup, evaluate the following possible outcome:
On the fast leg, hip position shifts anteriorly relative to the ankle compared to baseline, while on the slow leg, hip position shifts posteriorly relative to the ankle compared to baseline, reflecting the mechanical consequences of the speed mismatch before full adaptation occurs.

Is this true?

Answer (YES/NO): YES